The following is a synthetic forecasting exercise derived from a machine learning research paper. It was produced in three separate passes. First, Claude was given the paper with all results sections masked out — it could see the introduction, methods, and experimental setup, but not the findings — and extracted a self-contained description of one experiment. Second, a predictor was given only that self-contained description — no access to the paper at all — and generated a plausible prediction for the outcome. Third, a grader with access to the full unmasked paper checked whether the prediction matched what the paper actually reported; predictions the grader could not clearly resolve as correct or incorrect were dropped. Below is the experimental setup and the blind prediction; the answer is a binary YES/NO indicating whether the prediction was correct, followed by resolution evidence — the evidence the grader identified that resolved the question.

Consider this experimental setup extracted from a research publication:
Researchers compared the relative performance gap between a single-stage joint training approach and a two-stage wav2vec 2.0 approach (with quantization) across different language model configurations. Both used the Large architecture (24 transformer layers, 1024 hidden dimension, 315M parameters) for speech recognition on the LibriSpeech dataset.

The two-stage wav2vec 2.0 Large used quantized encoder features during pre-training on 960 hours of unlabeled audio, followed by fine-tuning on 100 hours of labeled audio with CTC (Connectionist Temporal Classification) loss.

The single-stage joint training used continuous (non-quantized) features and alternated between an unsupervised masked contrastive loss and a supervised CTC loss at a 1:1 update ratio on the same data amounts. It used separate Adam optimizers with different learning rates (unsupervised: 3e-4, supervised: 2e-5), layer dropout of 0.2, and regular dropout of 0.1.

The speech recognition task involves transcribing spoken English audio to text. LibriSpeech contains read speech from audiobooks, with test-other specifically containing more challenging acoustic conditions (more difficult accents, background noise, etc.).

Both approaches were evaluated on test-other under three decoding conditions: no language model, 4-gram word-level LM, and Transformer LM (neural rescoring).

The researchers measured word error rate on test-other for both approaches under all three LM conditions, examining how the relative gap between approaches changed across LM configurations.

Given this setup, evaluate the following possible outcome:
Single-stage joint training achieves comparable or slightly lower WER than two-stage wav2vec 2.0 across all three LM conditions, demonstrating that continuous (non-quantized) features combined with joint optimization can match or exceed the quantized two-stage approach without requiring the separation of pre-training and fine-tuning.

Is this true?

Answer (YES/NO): NO